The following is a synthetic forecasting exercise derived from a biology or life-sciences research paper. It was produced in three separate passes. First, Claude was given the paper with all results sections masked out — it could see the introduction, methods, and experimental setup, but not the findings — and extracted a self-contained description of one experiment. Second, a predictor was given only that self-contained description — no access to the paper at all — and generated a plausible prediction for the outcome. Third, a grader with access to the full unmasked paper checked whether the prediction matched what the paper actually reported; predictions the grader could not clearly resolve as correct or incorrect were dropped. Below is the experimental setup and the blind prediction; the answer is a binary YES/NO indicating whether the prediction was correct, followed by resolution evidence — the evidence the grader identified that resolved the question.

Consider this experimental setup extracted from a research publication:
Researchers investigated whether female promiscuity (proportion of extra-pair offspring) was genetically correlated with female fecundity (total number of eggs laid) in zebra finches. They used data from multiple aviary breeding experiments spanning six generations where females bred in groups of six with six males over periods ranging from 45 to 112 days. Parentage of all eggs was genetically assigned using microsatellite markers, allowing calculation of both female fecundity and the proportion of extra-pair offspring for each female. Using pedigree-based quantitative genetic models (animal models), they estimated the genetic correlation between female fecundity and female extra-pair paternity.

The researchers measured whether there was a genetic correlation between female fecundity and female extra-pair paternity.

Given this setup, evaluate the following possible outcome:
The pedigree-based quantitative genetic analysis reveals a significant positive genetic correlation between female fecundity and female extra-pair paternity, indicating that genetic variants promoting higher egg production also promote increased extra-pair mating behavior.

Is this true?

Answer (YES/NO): NO